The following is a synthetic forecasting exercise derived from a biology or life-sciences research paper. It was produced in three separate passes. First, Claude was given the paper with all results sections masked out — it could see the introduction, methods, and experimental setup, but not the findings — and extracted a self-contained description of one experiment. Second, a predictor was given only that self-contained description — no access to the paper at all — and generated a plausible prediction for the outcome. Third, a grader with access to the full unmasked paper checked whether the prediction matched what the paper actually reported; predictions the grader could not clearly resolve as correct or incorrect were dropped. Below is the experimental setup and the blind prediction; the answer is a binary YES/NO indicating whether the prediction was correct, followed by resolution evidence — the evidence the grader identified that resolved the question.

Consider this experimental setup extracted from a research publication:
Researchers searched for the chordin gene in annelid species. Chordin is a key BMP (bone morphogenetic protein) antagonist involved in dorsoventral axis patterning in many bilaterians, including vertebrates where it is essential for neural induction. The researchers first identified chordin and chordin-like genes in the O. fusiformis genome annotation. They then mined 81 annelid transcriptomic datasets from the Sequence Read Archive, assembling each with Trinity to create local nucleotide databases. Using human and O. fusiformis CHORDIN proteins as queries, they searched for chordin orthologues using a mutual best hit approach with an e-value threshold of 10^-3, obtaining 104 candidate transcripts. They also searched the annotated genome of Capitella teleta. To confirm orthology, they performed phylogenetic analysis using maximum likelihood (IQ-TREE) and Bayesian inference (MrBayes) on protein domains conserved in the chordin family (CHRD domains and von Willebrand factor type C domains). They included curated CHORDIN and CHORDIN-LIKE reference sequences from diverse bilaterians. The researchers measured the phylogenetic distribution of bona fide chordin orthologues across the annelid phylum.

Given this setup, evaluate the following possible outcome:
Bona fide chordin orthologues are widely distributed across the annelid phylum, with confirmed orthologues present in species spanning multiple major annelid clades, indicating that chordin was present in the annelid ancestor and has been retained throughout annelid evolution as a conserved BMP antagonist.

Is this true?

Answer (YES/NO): NO